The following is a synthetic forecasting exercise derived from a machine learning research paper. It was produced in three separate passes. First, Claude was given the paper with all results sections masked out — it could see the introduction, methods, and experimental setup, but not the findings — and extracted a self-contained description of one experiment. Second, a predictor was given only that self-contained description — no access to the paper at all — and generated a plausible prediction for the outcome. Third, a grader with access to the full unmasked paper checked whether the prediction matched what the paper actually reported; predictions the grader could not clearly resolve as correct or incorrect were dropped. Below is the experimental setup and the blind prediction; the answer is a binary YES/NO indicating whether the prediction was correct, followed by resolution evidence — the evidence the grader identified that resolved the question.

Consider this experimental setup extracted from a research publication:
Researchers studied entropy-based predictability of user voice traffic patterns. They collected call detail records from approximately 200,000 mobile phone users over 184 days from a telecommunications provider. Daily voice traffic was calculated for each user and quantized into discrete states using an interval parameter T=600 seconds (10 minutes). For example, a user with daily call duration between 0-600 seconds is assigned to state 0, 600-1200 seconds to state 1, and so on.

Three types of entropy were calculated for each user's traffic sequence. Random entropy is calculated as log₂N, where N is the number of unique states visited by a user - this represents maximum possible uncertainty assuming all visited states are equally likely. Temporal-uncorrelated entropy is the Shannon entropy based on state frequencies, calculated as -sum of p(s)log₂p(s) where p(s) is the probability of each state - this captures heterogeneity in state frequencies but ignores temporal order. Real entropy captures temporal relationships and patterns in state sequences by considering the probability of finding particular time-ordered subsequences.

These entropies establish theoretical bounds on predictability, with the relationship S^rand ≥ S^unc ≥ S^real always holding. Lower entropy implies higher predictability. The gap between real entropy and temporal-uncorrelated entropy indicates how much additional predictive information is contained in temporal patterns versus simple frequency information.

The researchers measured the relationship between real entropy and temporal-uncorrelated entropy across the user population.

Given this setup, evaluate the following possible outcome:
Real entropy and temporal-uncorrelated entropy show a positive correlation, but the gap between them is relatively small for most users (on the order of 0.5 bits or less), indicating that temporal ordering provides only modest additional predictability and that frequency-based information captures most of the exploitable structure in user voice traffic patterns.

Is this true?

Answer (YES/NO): NO